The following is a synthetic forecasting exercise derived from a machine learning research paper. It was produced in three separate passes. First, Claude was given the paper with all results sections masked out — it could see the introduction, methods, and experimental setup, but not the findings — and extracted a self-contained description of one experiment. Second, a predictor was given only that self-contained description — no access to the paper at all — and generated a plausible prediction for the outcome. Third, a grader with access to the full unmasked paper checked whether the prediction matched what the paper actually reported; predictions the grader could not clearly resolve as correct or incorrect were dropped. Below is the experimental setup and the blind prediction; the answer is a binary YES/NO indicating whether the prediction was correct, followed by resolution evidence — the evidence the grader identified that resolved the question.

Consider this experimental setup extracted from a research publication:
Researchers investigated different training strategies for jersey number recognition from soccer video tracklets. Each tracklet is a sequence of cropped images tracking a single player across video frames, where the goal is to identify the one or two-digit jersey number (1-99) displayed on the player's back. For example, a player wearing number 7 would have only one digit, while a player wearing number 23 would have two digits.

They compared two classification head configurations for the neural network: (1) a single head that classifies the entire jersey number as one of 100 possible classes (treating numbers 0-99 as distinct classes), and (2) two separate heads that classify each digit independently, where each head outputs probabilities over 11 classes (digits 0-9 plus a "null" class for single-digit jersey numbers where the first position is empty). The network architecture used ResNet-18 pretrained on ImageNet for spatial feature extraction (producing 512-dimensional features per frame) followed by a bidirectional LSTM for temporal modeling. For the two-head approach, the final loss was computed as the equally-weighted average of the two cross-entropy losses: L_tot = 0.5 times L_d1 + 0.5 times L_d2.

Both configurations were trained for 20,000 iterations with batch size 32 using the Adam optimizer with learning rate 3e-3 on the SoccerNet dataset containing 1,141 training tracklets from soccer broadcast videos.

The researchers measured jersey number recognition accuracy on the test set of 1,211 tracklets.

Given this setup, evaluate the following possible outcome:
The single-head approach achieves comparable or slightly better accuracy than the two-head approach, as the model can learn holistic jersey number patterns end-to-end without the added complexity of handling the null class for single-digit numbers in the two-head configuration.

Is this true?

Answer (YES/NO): NO